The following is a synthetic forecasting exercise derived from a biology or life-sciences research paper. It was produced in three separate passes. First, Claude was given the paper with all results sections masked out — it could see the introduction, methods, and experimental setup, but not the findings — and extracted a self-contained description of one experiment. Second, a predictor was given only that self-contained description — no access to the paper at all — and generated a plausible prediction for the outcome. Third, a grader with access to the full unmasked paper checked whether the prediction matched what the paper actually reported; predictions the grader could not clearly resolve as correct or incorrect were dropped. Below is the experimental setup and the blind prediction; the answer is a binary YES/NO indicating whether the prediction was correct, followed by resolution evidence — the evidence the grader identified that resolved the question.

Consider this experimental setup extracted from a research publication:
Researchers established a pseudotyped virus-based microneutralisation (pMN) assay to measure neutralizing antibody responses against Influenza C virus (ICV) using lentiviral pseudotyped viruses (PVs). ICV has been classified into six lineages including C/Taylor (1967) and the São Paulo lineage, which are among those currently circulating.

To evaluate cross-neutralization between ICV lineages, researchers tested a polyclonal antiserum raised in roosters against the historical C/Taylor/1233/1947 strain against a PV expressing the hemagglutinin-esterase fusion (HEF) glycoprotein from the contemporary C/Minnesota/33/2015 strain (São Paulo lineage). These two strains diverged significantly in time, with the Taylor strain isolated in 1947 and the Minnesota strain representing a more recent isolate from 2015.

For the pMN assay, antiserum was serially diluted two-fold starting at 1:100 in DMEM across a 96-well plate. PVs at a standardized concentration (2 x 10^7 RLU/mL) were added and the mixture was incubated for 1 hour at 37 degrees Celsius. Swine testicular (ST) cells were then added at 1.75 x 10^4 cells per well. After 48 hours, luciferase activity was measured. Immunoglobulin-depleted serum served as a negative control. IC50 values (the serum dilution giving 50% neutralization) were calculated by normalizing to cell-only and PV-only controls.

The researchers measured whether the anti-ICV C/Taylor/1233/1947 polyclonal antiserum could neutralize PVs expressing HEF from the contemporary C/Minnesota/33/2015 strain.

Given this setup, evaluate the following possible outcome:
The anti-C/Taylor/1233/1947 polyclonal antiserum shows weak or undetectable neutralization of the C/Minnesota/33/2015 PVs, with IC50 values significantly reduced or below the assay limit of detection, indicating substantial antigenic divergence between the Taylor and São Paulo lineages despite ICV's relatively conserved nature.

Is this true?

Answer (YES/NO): NO